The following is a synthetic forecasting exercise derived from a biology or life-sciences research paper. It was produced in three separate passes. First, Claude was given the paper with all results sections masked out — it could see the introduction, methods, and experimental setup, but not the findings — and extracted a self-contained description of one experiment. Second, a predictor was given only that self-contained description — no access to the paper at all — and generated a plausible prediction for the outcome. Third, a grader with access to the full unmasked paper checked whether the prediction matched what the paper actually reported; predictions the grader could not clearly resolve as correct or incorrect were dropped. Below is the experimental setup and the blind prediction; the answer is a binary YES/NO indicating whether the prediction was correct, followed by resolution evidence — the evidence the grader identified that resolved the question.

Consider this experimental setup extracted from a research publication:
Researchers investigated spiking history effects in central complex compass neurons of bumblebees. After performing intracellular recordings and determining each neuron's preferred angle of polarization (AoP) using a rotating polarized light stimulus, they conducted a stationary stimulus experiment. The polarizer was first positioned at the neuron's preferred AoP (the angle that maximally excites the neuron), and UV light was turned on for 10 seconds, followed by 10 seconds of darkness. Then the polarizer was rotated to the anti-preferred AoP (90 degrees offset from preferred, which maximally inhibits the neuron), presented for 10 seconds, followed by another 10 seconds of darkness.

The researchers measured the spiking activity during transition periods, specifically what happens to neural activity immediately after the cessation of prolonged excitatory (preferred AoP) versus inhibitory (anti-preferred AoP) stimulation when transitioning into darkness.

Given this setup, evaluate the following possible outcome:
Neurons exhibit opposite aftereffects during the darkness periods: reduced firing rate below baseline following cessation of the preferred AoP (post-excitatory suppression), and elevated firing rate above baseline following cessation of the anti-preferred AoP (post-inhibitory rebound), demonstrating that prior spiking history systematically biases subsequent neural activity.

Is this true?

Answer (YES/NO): YES